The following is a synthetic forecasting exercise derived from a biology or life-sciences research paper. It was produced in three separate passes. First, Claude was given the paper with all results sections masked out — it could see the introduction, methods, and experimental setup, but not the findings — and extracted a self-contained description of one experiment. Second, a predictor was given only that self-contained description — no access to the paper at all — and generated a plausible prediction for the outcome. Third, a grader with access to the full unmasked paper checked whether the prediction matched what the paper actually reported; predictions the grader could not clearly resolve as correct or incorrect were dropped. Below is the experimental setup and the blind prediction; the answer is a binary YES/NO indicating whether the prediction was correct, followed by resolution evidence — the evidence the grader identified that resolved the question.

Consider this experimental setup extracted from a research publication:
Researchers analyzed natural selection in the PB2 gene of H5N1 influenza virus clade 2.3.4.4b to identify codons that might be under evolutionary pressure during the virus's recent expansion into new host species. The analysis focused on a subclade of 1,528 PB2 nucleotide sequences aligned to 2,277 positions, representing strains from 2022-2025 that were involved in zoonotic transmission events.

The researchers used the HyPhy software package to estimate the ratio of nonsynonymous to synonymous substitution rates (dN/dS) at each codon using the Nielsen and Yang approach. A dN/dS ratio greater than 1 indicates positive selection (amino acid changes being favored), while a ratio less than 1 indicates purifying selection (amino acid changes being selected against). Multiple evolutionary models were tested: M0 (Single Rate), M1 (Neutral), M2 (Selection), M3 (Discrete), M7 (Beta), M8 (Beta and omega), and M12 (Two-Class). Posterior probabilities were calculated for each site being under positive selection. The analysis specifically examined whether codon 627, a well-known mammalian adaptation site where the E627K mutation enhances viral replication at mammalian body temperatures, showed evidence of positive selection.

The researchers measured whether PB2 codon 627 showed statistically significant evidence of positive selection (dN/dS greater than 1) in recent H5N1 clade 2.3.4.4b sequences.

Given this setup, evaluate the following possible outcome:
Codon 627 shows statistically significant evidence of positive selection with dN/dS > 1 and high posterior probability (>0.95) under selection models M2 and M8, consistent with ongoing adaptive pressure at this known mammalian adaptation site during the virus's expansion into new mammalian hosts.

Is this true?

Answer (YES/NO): YES